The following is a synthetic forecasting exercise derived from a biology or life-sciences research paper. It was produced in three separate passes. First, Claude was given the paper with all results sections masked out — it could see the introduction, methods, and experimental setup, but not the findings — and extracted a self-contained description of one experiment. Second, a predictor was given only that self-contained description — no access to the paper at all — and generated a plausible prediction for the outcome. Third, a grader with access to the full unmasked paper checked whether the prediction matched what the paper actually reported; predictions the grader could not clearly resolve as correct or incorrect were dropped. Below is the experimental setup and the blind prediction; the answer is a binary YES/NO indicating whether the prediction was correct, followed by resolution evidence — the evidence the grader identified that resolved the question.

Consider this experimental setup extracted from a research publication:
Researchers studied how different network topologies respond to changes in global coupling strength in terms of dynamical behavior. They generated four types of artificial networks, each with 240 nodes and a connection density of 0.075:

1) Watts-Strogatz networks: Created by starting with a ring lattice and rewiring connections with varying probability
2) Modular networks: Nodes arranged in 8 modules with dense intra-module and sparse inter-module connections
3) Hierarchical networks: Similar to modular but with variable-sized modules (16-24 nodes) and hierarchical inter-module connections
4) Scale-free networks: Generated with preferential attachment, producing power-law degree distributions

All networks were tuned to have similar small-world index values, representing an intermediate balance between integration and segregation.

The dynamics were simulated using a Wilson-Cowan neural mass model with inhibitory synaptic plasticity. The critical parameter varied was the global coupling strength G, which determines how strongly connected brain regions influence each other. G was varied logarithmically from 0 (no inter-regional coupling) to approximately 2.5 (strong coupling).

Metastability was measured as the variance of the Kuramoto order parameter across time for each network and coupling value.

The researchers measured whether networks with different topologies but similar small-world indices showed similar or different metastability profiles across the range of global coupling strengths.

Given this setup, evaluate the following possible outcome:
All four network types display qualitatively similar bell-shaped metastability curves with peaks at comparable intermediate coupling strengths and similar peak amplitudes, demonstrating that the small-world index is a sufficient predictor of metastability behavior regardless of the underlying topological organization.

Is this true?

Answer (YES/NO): NO